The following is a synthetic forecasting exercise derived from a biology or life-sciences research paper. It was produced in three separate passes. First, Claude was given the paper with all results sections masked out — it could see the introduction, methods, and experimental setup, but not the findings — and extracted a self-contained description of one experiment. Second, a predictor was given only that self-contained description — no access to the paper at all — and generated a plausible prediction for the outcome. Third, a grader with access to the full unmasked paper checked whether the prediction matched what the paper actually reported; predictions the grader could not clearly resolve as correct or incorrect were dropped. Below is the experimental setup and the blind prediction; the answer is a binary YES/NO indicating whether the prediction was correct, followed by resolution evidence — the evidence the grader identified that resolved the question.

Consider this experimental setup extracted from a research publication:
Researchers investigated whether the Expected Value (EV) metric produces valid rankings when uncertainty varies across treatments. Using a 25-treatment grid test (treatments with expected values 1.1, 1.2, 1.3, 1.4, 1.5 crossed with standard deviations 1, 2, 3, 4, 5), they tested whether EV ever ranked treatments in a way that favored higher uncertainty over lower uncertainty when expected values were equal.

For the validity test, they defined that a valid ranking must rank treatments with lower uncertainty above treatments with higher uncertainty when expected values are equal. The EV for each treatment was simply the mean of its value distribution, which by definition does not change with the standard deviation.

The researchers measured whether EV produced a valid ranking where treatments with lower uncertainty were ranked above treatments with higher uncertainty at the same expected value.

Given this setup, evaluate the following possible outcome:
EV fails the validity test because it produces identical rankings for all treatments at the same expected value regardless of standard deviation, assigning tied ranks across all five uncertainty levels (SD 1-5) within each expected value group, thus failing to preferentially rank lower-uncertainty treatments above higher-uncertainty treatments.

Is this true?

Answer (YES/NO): YES